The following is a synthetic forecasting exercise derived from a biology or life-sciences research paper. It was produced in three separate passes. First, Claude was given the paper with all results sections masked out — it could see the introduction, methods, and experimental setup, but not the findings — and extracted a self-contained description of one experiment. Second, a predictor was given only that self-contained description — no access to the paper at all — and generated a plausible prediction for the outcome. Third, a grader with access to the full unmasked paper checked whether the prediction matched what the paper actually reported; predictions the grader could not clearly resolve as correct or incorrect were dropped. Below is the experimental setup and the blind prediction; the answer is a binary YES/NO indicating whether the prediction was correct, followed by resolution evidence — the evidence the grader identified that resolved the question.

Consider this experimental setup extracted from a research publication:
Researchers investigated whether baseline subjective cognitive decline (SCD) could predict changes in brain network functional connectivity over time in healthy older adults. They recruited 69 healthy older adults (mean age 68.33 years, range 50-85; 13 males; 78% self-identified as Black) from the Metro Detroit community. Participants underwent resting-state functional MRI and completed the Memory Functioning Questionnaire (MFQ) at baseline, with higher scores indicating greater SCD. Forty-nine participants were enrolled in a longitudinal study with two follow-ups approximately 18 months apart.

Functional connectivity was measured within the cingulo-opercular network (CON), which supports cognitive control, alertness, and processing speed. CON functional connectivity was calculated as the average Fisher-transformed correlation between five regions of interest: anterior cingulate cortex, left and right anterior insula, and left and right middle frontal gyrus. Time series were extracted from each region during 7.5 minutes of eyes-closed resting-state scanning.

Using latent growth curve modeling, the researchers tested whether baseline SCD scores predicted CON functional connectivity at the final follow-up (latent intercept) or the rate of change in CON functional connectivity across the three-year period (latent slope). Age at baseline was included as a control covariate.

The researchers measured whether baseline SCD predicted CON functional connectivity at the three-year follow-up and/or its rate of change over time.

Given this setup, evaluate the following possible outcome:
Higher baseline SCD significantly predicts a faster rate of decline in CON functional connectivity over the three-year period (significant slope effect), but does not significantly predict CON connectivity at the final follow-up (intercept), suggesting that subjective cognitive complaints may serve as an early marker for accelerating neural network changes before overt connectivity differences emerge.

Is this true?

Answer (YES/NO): NO